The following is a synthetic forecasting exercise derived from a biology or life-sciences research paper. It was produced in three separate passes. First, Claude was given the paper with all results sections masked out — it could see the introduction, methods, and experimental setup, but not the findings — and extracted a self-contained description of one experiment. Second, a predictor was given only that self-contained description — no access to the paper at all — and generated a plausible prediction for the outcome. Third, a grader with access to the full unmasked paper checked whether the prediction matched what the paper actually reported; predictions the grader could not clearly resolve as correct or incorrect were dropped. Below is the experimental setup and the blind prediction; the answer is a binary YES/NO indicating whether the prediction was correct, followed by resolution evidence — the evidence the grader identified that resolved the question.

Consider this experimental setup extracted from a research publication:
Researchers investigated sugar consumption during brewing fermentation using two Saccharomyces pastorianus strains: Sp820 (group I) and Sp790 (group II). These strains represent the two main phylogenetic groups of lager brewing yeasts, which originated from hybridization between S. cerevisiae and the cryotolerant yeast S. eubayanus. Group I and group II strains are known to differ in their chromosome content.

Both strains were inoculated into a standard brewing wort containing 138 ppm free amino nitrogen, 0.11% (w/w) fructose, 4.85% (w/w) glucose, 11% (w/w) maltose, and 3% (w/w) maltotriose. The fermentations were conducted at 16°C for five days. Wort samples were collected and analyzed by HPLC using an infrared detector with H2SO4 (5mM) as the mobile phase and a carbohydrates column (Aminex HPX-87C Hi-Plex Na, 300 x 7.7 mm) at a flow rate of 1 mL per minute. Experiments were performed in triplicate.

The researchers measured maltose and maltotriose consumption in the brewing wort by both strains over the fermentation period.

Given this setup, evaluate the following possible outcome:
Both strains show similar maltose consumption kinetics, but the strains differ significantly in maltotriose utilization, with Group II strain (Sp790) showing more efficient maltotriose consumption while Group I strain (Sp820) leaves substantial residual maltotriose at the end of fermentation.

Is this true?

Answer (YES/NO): NO